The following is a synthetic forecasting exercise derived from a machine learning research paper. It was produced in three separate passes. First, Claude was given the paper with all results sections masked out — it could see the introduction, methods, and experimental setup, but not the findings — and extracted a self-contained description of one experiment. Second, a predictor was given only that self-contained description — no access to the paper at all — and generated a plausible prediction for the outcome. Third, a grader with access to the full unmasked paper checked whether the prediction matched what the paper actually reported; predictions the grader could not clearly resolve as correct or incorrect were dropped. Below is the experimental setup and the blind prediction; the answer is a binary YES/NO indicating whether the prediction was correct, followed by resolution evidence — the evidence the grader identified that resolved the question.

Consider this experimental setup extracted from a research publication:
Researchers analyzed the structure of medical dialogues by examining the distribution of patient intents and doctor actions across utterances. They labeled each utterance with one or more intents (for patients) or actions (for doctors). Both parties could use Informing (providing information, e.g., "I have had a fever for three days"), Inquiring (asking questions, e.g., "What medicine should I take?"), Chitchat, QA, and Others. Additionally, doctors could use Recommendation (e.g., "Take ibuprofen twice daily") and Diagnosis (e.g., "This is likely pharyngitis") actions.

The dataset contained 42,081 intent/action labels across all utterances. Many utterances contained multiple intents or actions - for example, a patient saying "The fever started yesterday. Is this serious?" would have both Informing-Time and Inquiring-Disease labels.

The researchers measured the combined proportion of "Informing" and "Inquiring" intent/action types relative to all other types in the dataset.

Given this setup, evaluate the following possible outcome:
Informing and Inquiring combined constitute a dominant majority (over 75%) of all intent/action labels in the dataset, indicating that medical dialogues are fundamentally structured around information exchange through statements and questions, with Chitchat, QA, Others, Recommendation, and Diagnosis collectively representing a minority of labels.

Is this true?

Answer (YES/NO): NO